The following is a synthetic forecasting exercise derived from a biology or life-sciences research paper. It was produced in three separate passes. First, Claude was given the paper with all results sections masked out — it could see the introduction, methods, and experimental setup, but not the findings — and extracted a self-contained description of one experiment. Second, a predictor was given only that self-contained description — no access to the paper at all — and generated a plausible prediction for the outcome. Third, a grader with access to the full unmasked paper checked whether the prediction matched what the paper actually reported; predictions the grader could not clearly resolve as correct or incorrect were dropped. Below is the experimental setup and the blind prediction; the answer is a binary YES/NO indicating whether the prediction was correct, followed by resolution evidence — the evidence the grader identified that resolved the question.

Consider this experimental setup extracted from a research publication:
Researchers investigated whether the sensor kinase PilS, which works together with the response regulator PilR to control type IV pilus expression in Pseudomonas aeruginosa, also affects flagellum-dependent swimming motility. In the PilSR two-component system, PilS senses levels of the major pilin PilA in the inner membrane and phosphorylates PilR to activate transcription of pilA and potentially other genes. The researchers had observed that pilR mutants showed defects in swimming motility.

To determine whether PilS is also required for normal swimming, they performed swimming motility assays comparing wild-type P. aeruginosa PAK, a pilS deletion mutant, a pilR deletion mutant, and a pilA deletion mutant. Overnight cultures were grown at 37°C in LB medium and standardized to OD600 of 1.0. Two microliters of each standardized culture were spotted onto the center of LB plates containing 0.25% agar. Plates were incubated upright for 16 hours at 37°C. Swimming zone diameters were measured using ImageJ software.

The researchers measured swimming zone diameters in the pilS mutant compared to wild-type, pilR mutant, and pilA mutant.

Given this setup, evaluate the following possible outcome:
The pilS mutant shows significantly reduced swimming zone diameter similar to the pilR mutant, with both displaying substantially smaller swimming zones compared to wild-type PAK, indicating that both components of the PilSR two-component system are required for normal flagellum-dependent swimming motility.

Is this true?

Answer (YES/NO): YES